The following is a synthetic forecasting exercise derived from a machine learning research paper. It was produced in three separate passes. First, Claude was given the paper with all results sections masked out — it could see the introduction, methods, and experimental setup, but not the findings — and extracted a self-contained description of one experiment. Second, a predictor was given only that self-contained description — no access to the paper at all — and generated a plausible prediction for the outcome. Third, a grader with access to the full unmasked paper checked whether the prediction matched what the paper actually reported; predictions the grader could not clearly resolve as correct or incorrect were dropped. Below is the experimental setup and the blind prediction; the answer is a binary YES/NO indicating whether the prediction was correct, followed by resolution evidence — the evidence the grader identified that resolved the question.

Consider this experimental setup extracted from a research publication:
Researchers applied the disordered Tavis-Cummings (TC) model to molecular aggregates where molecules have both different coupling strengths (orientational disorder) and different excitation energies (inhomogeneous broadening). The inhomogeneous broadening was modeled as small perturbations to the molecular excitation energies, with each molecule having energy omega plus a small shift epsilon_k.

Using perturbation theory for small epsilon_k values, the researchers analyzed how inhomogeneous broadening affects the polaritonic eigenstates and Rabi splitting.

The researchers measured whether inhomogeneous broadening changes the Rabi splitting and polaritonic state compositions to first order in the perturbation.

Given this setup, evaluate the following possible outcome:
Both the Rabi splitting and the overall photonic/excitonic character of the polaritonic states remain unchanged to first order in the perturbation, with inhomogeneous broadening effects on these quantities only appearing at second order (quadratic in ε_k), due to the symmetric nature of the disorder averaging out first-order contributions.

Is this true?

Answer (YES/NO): NO